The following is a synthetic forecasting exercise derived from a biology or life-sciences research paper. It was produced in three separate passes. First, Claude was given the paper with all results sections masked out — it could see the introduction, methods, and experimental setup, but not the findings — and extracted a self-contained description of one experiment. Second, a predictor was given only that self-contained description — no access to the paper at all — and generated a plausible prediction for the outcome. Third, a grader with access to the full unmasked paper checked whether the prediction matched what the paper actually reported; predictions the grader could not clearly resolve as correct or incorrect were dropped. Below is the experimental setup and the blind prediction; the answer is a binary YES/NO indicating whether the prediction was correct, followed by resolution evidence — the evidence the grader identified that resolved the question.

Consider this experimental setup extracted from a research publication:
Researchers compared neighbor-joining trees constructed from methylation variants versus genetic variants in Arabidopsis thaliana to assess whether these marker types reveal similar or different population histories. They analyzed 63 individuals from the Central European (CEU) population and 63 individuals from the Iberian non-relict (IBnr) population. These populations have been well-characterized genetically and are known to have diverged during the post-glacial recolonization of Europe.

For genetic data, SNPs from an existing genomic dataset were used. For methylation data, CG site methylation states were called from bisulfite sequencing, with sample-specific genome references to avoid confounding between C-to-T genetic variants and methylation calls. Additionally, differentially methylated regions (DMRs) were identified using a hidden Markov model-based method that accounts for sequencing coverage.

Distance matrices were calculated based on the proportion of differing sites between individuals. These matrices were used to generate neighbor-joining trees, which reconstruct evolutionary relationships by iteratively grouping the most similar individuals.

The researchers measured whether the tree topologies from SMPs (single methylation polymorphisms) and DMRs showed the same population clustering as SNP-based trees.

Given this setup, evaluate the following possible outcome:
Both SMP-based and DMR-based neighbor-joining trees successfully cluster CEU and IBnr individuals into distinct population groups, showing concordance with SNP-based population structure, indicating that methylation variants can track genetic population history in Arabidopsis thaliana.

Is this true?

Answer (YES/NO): NO